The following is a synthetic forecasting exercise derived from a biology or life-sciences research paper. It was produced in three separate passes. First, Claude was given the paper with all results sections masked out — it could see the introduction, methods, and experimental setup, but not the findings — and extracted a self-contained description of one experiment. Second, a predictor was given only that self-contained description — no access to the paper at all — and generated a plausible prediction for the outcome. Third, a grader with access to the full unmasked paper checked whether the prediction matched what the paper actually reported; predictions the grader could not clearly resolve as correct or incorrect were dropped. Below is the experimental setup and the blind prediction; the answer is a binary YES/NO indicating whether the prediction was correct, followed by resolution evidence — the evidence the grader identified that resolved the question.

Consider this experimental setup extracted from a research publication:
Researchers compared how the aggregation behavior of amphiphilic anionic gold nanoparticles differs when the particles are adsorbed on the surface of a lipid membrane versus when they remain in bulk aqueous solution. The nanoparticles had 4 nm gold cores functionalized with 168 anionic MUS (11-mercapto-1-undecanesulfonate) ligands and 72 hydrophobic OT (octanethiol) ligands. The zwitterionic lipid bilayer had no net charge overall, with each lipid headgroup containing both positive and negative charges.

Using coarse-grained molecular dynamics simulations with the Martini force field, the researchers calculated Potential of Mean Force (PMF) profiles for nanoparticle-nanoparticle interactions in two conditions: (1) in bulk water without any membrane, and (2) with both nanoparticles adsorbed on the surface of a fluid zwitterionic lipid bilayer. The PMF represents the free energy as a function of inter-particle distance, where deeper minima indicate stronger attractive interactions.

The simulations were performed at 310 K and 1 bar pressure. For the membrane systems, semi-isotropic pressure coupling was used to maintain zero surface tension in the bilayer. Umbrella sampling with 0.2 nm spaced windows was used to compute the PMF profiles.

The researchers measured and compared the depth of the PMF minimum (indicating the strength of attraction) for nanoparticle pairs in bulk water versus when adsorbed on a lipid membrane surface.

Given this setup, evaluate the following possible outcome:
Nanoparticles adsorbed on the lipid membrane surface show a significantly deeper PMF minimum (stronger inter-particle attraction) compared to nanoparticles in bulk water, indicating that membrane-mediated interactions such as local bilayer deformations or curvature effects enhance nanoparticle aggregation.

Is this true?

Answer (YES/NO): NO